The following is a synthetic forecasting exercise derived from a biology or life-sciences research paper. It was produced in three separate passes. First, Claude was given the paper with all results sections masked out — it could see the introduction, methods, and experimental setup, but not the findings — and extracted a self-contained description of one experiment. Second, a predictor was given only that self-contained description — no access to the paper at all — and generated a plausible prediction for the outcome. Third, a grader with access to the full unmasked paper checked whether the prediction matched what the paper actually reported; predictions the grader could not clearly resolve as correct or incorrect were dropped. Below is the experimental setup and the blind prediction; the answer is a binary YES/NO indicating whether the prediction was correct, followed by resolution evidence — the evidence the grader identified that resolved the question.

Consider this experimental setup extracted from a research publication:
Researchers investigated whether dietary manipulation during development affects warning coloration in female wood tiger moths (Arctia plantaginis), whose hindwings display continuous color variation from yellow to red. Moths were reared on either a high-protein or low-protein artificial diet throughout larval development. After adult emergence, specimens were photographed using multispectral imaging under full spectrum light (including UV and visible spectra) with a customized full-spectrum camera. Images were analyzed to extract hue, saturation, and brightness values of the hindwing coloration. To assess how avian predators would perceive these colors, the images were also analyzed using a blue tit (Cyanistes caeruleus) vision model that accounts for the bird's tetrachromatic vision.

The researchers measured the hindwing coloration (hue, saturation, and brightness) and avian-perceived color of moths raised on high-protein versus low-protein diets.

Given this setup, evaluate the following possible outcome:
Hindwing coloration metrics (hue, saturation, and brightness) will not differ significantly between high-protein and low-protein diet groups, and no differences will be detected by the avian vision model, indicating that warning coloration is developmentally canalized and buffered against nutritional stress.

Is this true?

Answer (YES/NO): NO